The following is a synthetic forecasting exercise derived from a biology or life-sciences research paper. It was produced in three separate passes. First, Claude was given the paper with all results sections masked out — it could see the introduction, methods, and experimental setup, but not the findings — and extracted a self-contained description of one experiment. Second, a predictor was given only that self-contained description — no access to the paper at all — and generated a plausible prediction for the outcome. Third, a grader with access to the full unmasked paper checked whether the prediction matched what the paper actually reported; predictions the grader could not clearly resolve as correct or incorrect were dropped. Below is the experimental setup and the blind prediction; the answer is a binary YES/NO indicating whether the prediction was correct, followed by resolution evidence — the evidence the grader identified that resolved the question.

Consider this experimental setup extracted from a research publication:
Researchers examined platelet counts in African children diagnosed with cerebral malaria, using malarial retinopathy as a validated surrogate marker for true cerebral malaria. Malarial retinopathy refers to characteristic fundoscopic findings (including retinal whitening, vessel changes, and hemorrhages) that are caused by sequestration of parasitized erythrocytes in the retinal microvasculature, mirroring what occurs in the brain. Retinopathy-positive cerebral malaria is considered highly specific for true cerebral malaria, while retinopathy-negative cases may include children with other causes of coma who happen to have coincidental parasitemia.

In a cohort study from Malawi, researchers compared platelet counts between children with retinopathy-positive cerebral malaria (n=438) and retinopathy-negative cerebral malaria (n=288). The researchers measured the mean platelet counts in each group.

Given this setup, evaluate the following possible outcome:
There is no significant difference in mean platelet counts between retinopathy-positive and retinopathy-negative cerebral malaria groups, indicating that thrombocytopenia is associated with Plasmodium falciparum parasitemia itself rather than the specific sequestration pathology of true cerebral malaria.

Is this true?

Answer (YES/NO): NO